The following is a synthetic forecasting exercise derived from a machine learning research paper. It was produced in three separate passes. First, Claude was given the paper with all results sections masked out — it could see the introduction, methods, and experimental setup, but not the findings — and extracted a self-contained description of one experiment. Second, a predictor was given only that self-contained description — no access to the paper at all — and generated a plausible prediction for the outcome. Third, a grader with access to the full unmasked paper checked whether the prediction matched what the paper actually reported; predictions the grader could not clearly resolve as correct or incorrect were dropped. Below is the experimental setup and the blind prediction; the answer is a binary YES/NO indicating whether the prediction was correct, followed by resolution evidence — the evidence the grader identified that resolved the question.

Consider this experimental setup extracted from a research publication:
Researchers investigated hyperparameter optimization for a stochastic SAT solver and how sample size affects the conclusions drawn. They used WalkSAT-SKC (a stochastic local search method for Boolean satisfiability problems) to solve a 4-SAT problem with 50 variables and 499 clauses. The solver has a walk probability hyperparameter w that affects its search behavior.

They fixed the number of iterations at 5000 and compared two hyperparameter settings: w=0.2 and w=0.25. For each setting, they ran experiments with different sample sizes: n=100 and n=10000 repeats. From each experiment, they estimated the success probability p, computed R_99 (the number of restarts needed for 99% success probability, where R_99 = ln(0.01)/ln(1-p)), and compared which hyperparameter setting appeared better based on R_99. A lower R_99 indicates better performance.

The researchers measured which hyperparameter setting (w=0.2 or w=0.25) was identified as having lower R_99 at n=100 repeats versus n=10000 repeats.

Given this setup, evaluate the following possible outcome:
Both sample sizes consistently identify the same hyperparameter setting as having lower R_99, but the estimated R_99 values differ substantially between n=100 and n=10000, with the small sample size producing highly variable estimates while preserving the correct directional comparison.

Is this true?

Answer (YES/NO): NO